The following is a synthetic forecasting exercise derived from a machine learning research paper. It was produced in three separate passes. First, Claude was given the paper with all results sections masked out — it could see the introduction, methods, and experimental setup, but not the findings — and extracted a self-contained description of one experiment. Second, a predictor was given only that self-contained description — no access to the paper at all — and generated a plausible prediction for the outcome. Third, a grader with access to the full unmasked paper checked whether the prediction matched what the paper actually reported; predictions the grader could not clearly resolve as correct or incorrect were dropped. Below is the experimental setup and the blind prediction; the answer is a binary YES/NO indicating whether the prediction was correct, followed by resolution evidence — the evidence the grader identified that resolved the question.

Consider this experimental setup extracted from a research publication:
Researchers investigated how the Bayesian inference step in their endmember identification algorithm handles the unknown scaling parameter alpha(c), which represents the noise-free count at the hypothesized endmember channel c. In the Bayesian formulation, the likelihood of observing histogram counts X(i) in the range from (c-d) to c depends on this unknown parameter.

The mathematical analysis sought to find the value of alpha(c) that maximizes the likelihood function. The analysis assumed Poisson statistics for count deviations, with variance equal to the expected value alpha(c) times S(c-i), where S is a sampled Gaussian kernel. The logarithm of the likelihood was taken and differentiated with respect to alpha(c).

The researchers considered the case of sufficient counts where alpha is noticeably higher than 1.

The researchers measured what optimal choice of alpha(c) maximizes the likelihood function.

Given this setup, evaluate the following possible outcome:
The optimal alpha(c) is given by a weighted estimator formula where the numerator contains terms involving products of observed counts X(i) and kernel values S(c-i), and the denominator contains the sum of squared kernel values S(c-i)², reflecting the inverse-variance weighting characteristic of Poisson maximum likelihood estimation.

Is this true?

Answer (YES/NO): NO